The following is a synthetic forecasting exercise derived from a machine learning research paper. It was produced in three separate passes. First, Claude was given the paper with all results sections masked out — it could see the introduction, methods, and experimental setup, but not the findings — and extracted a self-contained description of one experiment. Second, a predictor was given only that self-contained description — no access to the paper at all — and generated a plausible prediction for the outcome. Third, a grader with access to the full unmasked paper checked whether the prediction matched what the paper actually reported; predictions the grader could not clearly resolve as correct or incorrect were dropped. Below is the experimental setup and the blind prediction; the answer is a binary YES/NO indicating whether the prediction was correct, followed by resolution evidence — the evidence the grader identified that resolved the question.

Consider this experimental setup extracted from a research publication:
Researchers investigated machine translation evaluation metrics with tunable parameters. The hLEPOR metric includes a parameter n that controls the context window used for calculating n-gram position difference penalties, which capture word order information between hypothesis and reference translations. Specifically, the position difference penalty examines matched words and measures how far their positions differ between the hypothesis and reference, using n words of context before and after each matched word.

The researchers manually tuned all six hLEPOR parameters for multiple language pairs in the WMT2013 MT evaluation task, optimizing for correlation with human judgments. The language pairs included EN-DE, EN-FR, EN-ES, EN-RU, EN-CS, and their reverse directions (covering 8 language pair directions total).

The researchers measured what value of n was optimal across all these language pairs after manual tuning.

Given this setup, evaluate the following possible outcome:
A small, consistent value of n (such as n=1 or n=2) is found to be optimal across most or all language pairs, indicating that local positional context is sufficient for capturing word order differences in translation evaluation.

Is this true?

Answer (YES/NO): YES